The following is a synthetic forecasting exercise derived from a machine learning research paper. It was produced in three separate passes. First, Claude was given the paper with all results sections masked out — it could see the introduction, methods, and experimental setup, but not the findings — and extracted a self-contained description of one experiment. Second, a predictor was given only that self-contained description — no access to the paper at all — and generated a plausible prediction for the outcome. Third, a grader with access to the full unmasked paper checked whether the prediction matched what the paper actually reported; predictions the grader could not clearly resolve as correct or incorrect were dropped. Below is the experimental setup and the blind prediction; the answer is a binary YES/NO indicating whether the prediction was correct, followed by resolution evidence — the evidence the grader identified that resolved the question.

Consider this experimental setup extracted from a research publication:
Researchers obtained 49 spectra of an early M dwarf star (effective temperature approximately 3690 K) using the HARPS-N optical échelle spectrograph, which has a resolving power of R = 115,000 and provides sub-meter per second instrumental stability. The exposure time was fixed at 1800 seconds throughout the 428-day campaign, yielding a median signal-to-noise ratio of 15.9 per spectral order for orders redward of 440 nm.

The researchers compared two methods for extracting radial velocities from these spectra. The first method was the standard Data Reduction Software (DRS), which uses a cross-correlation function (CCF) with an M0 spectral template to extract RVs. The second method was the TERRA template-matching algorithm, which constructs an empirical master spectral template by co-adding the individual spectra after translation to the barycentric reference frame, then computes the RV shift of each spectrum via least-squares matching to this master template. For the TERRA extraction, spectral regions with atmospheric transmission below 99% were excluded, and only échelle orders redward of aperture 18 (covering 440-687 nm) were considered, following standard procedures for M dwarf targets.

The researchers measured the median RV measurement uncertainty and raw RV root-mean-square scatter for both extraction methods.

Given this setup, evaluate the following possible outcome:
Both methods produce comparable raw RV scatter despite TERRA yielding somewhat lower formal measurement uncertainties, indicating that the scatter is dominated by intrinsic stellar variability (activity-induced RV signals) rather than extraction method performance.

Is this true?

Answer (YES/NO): NO